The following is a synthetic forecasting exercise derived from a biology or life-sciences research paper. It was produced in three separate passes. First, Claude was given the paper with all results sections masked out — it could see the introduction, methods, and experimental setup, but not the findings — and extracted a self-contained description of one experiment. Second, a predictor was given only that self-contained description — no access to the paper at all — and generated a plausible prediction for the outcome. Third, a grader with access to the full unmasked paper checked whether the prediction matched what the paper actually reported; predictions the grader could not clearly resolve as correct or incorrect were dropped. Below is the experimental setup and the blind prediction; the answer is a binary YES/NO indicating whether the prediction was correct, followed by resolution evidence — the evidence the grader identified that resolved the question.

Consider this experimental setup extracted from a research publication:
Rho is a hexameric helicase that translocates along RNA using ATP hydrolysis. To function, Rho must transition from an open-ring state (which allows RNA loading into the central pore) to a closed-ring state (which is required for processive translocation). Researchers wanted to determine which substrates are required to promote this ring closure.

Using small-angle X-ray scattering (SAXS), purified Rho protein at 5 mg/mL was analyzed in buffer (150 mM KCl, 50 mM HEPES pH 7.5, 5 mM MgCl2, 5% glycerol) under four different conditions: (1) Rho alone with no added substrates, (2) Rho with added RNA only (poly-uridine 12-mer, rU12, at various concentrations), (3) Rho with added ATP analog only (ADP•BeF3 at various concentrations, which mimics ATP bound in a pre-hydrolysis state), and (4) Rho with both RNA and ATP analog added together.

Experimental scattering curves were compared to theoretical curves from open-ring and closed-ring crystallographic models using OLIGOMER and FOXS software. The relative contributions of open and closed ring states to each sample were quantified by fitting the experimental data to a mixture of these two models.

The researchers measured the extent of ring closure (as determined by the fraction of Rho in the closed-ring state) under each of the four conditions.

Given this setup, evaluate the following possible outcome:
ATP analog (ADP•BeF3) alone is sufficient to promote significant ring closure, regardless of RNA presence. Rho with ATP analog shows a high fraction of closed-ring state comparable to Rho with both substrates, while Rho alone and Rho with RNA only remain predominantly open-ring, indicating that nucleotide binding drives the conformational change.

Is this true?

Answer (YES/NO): NO